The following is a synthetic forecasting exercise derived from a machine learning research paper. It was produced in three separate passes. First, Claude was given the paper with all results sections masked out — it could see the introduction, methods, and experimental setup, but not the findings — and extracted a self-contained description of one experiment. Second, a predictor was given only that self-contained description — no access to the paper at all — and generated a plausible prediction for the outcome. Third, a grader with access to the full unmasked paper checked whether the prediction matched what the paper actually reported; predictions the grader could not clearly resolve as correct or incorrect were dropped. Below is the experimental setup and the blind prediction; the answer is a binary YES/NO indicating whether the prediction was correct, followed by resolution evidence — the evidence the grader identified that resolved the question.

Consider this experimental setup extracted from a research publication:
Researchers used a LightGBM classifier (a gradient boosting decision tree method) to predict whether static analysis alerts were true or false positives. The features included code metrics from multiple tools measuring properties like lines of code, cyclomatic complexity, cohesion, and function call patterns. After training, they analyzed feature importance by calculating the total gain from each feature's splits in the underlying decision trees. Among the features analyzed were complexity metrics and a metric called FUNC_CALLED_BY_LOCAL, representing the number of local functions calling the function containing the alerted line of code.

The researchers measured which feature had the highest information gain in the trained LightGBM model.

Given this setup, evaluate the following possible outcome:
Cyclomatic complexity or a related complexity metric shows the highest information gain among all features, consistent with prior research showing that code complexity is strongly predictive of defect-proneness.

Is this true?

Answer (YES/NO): NO